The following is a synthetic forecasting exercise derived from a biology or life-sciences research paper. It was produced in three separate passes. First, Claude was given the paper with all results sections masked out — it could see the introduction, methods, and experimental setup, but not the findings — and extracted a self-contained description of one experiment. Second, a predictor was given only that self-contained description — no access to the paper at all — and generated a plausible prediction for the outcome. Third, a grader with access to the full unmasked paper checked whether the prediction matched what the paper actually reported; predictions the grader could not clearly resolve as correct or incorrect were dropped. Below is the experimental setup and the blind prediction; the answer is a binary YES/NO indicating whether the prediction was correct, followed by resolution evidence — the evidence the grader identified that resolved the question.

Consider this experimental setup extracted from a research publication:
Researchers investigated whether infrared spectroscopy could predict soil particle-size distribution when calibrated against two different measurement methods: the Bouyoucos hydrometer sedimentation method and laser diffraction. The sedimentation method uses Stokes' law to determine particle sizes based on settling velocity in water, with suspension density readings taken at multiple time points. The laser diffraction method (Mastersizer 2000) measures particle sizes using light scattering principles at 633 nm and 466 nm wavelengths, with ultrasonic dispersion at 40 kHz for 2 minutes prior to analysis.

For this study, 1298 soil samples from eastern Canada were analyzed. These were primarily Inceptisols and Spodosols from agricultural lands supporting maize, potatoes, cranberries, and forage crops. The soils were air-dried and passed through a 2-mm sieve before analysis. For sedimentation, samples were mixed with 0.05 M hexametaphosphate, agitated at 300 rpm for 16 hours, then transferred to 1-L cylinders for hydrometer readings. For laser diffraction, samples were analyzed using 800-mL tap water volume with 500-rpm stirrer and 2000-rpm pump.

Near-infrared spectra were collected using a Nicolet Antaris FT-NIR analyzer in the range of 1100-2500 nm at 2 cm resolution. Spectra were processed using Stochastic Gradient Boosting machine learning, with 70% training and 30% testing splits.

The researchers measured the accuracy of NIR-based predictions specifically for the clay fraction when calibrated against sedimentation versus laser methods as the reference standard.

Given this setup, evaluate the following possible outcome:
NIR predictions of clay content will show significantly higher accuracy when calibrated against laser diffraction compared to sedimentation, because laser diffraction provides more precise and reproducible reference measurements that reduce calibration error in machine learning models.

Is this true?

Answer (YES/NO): NO